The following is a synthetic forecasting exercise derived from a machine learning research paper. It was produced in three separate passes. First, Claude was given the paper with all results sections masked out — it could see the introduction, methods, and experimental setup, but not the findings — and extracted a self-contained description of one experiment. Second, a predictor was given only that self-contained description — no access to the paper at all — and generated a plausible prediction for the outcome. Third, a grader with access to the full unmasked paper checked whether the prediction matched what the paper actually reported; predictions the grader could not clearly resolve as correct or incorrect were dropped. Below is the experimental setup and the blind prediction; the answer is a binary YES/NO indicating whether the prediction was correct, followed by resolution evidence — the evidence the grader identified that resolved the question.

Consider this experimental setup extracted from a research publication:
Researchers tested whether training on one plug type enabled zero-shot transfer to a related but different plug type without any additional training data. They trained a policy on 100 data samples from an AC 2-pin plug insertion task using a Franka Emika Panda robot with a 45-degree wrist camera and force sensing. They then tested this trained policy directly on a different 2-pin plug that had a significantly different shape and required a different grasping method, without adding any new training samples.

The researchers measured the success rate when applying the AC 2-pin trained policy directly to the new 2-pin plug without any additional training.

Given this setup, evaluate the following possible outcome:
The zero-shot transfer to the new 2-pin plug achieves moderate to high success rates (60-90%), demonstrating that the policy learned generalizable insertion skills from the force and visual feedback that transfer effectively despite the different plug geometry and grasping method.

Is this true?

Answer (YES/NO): NO